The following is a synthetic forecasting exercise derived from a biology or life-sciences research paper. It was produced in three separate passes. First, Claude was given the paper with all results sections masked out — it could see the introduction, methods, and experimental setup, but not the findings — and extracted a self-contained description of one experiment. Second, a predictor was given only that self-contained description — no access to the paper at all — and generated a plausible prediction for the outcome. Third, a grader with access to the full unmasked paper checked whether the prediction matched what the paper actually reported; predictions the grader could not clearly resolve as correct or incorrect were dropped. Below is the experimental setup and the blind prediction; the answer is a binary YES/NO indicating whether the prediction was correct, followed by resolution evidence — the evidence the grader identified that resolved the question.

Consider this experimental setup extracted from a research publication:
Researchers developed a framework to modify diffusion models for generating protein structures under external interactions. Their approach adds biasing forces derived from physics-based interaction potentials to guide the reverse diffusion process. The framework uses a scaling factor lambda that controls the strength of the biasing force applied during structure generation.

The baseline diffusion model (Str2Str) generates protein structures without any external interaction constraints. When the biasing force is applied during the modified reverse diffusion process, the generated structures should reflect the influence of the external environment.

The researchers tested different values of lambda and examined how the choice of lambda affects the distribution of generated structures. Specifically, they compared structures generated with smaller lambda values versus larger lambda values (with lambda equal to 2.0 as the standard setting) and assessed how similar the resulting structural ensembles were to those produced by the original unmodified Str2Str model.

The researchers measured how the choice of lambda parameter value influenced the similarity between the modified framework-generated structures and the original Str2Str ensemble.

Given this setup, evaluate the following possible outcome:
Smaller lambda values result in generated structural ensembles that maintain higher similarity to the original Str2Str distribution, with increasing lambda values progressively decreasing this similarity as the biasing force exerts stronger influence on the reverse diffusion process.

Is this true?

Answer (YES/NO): YES